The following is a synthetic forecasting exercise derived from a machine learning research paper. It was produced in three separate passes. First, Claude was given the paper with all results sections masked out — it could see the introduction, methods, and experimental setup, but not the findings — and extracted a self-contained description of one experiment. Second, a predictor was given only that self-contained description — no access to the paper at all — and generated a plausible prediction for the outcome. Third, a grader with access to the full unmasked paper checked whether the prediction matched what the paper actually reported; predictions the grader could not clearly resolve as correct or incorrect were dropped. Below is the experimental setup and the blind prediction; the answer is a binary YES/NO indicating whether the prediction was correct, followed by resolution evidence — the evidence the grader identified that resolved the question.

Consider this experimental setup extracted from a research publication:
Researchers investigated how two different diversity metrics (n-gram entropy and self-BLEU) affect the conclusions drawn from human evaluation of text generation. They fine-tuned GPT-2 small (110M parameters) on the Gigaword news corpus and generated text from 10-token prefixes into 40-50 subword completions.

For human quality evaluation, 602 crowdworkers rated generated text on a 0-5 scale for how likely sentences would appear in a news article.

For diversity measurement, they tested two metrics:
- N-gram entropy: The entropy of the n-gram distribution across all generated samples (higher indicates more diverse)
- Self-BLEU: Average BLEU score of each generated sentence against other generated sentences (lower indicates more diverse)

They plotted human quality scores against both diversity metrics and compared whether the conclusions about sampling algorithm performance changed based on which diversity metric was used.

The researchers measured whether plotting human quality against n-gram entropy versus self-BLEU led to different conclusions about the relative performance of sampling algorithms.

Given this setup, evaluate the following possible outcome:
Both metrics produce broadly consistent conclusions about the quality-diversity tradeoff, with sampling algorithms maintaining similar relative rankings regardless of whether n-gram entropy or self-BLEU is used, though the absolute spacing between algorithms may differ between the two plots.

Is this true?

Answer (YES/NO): YES